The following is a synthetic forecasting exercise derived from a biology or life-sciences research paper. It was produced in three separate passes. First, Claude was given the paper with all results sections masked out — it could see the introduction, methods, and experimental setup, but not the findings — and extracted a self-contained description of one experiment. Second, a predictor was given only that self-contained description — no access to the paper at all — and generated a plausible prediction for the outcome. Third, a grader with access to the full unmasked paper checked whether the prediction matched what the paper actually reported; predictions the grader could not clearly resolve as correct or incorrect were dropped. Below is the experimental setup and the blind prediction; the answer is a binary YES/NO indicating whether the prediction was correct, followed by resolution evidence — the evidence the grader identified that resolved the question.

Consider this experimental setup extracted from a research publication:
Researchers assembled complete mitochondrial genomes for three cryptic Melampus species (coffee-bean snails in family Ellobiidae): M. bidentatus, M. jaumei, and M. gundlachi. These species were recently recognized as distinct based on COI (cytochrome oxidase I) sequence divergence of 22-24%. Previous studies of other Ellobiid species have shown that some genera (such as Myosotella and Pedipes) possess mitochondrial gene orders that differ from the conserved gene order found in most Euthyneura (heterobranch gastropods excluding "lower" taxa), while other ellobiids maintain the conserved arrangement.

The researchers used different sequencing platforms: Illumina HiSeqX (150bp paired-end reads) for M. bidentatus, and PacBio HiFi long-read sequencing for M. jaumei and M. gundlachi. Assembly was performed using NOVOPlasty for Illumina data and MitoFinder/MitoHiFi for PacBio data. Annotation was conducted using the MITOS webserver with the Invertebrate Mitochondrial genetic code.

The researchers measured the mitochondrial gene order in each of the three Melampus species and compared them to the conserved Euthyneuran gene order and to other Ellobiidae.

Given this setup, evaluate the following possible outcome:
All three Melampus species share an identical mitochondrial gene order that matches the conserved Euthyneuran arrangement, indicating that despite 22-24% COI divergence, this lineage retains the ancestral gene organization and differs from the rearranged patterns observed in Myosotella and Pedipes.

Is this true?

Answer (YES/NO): NO